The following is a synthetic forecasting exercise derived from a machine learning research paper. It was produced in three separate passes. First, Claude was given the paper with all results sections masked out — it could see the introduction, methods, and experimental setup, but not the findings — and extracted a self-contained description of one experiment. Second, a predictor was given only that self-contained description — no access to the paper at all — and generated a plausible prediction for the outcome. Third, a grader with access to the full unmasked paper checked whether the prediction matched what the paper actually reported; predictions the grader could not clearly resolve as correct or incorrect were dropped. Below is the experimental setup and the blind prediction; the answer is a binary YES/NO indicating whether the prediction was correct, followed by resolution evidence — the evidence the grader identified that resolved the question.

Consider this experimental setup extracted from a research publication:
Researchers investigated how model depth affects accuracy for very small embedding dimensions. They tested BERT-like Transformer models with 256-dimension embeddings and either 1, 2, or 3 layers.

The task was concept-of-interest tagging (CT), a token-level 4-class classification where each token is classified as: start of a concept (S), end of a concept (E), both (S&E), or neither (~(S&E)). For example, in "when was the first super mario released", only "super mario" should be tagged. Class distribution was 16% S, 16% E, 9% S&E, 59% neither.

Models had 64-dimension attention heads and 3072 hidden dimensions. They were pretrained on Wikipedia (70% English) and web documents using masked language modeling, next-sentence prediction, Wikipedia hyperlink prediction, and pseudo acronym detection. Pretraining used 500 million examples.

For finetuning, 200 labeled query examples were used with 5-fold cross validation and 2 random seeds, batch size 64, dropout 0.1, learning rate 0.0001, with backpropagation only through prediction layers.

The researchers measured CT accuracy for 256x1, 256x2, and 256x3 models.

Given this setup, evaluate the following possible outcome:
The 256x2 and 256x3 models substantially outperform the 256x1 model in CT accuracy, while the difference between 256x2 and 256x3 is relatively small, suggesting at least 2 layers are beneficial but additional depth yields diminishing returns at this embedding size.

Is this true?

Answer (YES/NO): NO